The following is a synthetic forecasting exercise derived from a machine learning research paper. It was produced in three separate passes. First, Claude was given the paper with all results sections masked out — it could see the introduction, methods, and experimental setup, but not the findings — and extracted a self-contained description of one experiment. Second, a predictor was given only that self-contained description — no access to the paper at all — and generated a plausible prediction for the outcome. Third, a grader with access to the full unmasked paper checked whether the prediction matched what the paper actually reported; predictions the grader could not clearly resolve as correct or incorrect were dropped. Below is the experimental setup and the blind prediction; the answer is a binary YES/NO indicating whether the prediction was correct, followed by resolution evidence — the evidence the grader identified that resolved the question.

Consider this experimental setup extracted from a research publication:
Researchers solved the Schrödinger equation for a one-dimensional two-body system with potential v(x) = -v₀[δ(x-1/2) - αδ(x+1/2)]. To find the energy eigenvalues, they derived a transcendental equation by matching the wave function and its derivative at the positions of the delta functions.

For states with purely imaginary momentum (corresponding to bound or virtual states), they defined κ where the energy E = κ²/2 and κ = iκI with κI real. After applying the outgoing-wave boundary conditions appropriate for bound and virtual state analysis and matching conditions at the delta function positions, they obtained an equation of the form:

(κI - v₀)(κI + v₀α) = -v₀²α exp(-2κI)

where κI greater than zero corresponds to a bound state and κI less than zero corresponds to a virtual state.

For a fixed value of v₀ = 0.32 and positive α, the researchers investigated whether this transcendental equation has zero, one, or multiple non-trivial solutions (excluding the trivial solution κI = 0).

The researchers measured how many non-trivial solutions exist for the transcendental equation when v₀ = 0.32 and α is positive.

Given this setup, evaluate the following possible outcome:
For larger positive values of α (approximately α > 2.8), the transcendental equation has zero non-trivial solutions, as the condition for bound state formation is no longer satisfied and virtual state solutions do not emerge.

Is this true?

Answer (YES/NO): NO